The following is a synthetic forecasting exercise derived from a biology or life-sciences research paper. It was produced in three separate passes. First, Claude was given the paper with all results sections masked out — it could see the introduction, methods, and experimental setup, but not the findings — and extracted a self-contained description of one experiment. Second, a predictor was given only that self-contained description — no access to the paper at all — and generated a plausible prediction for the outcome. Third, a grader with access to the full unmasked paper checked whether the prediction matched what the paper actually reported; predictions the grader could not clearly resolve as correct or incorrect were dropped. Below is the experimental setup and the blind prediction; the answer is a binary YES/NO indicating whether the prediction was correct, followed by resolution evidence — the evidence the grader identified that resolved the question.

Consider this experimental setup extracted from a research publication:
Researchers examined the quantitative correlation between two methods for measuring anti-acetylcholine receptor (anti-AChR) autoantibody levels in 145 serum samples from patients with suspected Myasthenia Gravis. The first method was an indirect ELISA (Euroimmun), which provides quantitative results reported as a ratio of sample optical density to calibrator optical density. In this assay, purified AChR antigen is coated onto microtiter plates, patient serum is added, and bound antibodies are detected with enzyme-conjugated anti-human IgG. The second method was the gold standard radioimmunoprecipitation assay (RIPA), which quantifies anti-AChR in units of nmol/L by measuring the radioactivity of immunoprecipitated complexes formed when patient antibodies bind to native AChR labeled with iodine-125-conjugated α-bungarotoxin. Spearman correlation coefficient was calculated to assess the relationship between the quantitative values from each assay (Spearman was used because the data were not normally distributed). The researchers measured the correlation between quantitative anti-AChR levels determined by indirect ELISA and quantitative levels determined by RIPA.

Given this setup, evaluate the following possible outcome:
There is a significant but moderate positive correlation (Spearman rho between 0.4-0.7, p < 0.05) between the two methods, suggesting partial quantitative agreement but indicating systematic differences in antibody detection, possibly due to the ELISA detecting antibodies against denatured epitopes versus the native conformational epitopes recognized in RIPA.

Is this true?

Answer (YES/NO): NO